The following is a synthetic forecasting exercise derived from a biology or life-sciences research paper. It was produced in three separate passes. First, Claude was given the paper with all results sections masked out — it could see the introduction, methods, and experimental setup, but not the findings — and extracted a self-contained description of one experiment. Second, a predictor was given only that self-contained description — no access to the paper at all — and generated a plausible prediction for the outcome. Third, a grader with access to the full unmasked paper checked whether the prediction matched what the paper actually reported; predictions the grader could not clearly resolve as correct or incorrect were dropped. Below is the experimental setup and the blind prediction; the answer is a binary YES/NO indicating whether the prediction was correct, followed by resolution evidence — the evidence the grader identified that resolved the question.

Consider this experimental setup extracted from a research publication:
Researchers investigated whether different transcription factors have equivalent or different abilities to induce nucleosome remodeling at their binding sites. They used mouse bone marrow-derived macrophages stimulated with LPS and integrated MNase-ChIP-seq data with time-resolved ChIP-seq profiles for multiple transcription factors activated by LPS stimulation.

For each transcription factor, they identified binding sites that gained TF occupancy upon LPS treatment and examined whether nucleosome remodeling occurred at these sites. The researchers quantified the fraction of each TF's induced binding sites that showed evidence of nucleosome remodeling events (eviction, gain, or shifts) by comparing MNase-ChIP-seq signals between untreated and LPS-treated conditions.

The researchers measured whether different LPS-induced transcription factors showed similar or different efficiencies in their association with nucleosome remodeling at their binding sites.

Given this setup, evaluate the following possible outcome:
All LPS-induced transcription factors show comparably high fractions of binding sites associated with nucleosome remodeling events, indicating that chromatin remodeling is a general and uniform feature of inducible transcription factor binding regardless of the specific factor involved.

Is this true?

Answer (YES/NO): NO